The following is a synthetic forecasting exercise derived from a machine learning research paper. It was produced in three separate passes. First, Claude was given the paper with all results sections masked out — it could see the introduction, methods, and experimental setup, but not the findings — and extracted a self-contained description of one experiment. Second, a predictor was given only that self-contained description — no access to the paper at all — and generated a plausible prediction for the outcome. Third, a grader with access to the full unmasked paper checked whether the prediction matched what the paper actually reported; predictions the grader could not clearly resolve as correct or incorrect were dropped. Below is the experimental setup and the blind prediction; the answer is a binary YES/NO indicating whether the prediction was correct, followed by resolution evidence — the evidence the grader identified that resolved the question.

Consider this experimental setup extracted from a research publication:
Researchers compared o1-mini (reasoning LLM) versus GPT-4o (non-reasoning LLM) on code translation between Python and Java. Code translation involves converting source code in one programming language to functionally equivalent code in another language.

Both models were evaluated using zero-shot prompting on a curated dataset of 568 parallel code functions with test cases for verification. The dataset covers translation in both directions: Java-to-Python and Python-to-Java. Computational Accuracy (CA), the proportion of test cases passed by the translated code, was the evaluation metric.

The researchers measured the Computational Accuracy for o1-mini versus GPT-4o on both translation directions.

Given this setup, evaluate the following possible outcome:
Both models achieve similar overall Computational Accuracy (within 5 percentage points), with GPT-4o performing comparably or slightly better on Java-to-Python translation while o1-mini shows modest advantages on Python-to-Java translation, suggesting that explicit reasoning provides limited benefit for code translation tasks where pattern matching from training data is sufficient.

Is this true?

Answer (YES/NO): NO